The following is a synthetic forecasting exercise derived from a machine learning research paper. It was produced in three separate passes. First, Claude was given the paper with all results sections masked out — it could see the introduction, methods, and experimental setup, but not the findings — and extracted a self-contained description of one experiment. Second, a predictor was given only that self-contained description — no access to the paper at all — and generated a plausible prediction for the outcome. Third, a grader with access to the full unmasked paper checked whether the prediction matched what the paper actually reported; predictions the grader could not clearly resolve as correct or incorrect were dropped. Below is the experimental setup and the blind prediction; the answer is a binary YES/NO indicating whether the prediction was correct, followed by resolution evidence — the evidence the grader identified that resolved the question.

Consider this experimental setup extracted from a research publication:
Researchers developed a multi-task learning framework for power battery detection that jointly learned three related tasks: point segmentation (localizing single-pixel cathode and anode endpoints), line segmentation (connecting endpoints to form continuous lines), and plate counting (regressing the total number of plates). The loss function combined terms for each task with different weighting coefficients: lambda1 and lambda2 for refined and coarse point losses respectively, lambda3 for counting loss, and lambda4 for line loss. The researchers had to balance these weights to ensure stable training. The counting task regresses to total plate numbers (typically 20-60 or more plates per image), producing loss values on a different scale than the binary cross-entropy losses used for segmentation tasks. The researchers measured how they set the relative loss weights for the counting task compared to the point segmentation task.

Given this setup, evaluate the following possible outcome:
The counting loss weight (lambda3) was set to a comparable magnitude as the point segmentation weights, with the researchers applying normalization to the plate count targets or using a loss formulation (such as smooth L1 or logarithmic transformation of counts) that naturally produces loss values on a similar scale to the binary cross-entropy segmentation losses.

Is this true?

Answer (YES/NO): NO